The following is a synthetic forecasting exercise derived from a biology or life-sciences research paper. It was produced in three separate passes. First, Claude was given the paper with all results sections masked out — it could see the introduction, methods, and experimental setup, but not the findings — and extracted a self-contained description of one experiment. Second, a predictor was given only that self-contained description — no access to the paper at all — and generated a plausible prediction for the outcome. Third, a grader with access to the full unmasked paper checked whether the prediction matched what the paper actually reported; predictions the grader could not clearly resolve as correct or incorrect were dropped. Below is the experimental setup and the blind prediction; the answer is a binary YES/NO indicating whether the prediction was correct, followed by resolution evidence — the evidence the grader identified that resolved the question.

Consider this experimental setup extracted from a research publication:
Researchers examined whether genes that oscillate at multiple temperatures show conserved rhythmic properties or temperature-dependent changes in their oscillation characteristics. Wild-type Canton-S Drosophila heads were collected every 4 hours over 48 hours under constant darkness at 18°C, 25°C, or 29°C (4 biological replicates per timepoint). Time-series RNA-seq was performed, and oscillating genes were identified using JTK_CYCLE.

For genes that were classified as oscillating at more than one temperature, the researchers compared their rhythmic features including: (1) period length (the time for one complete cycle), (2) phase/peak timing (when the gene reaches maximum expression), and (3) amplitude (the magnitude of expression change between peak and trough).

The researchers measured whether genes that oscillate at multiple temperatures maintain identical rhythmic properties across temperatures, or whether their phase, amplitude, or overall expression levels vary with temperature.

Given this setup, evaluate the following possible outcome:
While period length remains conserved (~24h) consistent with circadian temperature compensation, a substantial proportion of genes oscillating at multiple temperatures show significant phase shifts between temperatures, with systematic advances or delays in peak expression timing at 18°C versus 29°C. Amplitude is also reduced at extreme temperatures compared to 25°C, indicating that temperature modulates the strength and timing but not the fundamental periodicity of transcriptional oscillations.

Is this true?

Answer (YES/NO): NO